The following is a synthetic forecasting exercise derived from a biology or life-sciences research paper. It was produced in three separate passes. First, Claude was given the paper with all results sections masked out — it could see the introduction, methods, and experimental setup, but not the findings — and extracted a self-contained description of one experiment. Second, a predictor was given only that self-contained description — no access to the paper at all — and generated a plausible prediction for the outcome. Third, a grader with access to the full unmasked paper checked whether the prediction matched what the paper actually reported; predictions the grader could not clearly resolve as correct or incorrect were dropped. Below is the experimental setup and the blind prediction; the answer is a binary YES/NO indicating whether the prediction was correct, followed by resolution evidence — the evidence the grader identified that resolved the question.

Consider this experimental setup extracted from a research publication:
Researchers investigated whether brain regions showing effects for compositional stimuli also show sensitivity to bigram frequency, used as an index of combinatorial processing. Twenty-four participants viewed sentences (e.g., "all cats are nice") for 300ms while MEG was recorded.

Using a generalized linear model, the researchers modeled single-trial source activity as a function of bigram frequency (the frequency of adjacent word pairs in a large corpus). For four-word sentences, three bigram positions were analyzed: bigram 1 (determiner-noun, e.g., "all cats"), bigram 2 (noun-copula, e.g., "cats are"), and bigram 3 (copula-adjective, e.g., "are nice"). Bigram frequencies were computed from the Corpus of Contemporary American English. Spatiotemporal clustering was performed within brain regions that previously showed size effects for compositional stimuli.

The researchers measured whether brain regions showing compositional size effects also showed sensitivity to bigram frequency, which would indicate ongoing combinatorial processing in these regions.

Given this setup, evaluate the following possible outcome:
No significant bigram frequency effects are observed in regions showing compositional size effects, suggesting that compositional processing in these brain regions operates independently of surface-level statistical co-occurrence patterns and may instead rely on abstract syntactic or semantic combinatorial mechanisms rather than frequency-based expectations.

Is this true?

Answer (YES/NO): NO